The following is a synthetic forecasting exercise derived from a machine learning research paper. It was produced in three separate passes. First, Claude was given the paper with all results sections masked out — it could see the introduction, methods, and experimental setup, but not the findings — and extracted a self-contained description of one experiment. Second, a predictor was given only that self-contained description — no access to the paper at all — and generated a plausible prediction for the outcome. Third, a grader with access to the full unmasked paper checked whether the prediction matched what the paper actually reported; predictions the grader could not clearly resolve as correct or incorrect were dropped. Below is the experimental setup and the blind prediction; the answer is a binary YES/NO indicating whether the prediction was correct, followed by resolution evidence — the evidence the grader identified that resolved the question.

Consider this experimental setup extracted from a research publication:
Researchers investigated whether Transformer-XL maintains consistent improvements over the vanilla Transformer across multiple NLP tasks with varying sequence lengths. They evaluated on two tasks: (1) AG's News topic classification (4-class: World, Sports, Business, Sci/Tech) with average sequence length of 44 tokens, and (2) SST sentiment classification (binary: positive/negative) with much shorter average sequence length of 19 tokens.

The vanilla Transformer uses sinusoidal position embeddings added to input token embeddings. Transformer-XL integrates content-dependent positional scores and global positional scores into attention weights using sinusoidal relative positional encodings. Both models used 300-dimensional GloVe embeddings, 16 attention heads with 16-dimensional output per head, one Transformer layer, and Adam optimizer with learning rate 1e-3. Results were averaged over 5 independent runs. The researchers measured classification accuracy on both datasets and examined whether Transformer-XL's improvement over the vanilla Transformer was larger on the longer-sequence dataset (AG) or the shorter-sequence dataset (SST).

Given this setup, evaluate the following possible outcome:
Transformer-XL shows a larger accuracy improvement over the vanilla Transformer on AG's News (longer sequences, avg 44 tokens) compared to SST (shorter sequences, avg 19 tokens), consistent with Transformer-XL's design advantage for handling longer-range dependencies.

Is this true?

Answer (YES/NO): NO